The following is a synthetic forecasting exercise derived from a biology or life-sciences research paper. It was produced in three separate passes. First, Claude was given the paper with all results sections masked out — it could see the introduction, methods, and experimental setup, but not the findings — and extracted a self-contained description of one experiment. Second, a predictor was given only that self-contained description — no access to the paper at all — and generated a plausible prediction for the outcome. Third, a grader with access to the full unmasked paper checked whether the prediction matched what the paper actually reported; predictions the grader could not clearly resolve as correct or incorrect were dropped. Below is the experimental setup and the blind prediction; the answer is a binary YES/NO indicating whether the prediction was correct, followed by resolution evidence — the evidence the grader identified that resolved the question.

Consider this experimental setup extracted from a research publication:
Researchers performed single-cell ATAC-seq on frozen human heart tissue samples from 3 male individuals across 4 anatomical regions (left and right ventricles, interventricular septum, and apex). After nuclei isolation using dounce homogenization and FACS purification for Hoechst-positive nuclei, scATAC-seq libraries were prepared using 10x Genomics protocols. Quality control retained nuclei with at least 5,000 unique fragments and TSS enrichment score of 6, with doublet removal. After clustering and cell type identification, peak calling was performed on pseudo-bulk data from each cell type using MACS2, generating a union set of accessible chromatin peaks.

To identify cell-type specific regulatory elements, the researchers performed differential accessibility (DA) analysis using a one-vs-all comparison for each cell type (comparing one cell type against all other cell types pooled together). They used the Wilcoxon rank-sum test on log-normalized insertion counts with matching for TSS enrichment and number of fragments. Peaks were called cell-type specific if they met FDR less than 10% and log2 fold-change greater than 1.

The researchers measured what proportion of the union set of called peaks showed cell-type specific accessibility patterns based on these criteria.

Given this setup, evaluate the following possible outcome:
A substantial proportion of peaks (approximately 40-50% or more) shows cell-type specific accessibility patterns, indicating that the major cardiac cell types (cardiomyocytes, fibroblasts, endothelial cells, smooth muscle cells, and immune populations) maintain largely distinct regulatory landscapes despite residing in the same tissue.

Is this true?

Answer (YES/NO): YES